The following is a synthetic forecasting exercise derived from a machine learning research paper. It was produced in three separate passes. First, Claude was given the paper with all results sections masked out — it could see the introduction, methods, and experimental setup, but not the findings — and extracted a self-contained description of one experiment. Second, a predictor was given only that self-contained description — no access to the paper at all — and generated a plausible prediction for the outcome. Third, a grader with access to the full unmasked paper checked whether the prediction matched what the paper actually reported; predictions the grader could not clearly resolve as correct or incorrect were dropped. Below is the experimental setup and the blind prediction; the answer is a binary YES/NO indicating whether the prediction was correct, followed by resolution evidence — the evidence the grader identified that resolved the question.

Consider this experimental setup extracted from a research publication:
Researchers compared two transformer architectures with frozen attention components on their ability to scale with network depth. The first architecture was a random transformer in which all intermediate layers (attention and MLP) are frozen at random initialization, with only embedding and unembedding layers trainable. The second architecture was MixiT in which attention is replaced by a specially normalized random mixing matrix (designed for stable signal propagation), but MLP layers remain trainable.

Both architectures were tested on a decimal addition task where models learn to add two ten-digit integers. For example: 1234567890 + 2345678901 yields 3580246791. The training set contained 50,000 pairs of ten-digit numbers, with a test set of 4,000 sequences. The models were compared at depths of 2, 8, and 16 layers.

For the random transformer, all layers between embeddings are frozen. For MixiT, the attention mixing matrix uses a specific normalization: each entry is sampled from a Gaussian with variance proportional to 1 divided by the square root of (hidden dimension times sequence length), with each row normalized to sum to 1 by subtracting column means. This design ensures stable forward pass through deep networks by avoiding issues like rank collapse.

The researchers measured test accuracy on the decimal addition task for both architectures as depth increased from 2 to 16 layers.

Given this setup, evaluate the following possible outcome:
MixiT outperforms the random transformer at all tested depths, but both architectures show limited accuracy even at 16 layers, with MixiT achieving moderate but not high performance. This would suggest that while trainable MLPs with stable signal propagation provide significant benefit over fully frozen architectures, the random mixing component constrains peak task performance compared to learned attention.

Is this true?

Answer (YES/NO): NO